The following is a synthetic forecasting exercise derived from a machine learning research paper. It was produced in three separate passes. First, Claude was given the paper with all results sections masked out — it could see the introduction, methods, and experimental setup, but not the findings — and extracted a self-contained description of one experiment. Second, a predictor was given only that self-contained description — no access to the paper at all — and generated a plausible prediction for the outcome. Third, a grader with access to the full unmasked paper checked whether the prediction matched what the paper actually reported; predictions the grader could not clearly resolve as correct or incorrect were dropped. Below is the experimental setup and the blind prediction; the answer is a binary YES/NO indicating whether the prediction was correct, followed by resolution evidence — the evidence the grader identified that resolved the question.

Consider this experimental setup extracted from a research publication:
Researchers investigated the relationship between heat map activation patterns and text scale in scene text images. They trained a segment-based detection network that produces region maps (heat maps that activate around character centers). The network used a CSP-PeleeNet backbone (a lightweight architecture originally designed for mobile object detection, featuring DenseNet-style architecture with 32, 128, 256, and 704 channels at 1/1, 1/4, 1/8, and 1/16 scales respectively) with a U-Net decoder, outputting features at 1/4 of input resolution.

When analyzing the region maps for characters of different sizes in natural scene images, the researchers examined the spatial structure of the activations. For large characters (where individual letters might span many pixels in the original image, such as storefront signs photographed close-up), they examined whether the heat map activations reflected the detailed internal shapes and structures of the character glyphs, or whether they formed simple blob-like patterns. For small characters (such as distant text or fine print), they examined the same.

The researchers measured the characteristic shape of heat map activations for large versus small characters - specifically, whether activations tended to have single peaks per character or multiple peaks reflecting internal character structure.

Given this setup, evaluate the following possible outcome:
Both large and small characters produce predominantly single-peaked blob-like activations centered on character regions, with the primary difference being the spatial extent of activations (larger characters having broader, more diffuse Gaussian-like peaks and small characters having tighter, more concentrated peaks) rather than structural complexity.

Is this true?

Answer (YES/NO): NO